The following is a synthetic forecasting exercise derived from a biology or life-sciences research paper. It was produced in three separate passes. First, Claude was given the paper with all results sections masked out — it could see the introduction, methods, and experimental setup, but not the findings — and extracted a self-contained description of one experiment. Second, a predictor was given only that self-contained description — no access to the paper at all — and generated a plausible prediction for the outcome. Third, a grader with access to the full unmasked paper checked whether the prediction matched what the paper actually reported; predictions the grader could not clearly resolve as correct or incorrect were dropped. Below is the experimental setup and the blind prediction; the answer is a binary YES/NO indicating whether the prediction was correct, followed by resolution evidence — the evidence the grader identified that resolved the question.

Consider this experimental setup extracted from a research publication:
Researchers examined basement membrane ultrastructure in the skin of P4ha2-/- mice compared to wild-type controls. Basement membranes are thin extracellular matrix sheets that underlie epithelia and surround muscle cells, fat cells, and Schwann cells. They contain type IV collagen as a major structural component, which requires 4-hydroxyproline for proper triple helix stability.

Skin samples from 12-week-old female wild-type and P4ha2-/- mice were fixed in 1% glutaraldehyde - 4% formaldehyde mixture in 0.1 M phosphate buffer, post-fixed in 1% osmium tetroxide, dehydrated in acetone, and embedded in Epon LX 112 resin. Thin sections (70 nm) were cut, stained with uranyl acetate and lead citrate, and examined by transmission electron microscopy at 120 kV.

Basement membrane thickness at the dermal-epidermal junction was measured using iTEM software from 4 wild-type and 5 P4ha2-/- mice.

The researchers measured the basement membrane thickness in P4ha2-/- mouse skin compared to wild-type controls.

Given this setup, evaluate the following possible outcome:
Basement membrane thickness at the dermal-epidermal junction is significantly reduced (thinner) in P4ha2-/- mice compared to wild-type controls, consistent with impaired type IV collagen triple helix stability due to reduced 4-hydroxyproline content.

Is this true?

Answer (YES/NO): NO